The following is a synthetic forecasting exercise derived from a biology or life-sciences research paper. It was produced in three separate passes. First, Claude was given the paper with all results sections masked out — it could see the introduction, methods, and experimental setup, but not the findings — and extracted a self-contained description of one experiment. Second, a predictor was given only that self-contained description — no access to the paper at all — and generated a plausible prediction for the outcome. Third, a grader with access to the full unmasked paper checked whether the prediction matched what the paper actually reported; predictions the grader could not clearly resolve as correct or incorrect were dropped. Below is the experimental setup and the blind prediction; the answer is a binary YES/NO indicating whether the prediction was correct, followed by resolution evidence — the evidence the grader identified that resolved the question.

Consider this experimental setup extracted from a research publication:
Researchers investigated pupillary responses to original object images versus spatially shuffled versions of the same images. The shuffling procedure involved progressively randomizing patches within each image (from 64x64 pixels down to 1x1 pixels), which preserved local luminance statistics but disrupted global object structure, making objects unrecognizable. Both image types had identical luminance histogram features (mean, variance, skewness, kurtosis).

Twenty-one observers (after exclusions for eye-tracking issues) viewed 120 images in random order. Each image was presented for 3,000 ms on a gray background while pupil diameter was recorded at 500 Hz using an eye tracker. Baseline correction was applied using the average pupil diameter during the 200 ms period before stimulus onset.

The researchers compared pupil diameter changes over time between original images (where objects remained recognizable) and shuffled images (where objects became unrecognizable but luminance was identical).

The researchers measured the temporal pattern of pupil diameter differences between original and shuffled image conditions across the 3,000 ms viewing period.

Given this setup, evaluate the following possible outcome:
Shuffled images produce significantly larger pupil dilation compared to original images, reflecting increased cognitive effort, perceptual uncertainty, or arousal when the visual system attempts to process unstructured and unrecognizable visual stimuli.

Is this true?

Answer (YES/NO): YES